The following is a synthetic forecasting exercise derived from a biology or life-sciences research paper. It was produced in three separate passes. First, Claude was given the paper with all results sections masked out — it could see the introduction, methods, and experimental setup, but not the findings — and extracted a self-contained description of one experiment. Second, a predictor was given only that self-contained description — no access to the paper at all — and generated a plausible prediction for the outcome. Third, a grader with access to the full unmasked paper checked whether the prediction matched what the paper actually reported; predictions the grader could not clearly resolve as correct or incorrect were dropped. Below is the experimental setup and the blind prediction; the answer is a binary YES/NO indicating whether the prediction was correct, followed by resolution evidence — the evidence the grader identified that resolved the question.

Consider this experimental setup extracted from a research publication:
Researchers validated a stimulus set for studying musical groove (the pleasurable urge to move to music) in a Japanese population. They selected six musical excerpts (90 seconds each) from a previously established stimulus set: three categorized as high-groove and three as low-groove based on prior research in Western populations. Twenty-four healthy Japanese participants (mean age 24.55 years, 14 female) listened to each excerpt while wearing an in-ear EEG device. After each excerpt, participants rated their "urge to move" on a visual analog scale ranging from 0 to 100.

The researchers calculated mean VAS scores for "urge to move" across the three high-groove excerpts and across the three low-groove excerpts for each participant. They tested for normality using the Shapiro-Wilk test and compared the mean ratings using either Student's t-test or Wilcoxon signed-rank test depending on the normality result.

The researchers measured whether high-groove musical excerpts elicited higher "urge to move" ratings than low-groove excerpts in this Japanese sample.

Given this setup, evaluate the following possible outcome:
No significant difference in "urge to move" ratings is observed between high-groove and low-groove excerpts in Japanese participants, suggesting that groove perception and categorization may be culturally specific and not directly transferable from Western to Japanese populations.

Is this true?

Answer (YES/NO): NO